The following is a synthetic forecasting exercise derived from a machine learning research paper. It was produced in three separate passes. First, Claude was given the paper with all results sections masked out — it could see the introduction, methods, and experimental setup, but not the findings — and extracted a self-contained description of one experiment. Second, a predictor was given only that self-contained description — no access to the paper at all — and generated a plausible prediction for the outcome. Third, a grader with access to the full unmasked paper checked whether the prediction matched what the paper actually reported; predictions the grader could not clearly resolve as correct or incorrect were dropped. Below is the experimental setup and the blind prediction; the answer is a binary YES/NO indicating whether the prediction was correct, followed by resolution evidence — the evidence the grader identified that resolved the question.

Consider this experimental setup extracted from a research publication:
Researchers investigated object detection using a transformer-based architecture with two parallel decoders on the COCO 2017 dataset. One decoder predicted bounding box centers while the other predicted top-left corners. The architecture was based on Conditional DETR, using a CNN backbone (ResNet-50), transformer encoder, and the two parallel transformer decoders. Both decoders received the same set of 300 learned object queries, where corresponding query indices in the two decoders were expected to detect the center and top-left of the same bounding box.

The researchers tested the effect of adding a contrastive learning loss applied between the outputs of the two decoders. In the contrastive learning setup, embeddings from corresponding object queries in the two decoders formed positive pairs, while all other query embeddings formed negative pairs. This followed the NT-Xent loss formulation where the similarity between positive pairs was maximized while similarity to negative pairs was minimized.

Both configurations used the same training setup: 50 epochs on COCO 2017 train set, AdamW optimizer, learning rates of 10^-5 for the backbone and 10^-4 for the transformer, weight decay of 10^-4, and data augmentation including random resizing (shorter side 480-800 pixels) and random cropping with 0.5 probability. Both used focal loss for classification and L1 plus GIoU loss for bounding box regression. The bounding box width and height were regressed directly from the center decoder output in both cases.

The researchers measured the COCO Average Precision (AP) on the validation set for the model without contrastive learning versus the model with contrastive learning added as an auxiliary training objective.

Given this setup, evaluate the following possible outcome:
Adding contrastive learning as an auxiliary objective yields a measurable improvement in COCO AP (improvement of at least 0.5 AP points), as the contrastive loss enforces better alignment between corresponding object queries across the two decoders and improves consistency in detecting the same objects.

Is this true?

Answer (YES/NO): YES